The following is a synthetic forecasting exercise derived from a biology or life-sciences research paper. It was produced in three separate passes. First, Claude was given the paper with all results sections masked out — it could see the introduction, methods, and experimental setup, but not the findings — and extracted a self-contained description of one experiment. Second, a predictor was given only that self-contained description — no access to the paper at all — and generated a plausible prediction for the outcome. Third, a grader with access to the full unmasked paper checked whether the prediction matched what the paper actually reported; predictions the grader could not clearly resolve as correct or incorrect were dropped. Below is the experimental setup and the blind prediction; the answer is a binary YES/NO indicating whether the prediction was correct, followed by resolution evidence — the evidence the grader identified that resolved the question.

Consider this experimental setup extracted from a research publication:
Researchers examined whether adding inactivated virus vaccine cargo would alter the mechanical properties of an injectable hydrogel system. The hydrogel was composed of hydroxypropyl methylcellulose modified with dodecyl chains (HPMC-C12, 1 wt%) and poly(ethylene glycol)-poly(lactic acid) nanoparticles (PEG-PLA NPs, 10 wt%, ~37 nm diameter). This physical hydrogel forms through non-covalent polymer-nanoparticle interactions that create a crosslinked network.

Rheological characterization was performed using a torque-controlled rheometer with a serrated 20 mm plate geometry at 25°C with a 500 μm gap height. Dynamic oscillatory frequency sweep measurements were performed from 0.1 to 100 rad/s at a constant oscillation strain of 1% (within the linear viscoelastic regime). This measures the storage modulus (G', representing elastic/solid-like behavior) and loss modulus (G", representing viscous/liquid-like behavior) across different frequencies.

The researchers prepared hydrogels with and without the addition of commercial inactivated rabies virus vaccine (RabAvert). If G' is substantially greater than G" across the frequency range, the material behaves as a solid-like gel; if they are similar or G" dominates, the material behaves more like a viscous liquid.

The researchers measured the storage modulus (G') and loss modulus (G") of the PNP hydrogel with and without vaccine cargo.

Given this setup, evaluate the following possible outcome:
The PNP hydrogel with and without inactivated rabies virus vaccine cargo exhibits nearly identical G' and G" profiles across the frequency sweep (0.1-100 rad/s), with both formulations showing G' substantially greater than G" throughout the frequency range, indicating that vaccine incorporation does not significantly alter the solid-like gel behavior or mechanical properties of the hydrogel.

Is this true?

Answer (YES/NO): YES